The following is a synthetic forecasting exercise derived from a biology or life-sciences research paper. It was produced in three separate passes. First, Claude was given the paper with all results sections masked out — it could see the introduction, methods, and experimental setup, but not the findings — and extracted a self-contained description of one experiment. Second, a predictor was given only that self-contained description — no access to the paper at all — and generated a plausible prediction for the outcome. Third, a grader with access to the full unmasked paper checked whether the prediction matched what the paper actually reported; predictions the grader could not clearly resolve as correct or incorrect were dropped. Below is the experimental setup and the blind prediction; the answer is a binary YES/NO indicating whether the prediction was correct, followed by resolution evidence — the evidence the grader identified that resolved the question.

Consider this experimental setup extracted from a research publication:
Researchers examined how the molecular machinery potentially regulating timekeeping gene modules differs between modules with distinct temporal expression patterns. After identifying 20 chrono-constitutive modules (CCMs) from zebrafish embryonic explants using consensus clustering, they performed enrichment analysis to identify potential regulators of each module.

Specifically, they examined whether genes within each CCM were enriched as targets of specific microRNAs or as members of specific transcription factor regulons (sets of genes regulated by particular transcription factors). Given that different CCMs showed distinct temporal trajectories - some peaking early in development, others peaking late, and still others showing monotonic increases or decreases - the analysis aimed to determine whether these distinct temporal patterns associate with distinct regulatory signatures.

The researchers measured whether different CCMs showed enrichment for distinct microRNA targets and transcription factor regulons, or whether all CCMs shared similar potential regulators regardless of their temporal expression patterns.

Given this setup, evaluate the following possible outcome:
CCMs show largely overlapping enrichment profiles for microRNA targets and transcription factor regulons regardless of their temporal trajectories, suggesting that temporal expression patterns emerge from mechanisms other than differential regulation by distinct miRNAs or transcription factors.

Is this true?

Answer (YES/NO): NO